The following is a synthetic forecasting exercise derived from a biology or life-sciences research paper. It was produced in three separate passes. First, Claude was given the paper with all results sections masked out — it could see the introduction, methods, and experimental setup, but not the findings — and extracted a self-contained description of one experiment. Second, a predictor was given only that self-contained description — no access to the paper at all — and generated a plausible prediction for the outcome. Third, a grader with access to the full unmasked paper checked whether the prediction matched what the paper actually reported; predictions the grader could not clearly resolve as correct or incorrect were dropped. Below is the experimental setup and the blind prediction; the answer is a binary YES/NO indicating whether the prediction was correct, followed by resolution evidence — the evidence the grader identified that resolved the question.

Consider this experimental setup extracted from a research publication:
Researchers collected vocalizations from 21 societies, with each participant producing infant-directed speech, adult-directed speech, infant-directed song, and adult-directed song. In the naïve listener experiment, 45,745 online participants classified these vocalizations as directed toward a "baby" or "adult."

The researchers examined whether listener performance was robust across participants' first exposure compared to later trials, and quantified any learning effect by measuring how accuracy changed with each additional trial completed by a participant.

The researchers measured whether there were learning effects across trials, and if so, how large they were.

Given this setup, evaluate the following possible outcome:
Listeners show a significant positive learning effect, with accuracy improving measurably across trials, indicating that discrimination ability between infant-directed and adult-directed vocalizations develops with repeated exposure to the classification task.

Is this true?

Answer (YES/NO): NO